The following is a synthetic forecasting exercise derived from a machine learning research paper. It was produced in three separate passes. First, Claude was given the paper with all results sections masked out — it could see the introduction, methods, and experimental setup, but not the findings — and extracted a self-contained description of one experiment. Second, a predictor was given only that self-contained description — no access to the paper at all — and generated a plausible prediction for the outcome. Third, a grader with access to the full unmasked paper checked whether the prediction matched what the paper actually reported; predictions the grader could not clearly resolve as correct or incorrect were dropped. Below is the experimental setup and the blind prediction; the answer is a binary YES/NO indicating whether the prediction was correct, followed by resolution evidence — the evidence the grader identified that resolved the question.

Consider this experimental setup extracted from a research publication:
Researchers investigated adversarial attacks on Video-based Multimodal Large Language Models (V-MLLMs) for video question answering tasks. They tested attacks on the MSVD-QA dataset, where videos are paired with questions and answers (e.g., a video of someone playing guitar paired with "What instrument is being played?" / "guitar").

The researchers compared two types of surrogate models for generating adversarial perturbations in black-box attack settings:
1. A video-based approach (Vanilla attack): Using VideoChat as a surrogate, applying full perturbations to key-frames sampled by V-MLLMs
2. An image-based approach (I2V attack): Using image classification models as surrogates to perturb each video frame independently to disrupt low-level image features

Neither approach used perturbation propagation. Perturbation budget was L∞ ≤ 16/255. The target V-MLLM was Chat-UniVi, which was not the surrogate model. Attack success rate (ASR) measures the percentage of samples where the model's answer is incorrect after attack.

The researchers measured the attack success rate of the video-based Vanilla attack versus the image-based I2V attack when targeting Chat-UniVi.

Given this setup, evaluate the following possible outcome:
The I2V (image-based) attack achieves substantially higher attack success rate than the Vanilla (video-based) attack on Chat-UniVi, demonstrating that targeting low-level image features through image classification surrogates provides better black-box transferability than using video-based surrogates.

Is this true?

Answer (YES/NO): YES